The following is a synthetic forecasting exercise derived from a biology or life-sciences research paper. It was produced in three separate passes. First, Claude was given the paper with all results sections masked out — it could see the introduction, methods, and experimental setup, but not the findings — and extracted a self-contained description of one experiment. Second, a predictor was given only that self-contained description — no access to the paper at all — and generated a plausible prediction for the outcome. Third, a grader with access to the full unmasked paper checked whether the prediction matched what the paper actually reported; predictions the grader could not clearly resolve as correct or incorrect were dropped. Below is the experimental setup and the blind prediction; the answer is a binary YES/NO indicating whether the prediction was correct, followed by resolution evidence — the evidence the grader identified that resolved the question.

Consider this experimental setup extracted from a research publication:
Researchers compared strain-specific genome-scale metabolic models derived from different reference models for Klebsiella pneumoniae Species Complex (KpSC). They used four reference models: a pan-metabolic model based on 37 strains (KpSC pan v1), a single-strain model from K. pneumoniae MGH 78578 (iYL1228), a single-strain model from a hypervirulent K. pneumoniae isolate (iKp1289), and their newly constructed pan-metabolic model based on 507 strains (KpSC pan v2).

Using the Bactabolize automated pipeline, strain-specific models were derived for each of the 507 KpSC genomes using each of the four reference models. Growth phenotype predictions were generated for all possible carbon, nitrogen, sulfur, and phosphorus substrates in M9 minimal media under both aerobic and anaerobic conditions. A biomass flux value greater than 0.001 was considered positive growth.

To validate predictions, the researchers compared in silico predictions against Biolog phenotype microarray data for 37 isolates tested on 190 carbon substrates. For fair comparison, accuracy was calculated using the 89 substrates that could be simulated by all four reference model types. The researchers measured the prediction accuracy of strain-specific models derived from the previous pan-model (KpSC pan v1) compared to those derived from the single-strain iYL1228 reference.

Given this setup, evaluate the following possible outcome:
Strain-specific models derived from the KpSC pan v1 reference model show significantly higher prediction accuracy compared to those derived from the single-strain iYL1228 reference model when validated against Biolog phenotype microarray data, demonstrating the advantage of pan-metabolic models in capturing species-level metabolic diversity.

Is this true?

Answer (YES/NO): YES